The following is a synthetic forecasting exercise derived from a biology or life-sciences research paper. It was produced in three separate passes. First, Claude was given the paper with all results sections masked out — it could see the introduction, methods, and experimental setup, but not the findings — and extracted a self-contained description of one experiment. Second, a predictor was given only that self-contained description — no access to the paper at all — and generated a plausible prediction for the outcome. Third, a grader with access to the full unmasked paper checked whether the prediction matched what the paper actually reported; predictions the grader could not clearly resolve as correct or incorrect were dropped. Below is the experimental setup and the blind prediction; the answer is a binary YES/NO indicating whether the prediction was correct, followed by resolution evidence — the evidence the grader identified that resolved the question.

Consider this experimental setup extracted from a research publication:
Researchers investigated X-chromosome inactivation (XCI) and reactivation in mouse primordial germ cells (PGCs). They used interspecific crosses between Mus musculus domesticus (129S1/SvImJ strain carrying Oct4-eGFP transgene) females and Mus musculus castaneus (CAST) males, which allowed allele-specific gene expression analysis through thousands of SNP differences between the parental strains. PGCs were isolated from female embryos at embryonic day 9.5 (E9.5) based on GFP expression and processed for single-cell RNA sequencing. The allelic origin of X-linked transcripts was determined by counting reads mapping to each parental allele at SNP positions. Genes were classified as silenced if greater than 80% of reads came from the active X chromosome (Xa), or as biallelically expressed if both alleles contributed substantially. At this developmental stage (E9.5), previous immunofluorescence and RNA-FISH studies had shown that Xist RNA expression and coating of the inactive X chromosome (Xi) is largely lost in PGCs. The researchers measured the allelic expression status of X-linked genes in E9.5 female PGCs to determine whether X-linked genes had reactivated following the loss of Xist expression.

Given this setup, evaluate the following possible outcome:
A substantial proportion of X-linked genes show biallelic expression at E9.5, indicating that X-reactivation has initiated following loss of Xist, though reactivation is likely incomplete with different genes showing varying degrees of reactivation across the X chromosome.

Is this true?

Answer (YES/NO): NO